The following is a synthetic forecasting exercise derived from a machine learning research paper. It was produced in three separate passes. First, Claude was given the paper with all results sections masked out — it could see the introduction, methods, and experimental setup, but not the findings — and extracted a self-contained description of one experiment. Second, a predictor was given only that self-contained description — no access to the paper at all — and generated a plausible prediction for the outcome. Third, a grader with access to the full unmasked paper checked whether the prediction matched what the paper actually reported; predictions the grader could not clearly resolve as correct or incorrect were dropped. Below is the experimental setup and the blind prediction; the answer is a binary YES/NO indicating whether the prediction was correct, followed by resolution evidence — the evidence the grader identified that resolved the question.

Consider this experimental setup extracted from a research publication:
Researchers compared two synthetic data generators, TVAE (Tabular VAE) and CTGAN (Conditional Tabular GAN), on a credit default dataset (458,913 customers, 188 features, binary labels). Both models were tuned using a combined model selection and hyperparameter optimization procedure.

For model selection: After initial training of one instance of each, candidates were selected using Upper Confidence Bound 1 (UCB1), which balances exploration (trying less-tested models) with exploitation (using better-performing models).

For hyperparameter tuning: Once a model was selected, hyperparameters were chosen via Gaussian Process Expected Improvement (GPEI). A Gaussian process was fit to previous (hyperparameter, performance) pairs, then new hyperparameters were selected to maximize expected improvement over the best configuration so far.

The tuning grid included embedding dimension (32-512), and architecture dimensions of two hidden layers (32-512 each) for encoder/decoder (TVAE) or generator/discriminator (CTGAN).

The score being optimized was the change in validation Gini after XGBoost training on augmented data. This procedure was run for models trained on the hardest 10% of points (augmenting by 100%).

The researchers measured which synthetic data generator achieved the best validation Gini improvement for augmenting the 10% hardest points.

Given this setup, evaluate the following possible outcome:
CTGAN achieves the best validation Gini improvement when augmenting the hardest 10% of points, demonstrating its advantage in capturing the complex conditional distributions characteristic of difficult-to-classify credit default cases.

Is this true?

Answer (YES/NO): NO